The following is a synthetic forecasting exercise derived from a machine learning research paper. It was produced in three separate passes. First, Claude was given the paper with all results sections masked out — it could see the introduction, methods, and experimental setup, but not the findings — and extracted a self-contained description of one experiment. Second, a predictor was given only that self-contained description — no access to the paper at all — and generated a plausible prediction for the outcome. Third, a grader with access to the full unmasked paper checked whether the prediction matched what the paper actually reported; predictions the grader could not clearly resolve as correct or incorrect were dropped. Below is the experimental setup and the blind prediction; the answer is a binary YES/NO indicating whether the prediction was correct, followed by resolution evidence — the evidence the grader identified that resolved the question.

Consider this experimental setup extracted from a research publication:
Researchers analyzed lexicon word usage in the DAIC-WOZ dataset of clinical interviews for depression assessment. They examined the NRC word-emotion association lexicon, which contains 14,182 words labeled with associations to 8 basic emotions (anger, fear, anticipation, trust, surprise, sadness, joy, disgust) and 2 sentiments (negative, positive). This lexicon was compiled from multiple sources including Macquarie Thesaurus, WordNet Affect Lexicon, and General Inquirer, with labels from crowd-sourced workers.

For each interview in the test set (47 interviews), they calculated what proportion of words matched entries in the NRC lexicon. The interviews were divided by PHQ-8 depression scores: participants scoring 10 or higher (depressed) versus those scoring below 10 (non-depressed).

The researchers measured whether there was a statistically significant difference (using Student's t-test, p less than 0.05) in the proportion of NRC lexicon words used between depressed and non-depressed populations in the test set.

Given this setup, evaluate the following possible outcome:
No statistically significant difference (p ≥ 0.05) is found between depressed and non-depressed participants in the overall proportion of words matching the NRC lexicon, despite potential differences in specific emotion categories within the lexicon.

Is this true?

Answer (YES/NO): NO